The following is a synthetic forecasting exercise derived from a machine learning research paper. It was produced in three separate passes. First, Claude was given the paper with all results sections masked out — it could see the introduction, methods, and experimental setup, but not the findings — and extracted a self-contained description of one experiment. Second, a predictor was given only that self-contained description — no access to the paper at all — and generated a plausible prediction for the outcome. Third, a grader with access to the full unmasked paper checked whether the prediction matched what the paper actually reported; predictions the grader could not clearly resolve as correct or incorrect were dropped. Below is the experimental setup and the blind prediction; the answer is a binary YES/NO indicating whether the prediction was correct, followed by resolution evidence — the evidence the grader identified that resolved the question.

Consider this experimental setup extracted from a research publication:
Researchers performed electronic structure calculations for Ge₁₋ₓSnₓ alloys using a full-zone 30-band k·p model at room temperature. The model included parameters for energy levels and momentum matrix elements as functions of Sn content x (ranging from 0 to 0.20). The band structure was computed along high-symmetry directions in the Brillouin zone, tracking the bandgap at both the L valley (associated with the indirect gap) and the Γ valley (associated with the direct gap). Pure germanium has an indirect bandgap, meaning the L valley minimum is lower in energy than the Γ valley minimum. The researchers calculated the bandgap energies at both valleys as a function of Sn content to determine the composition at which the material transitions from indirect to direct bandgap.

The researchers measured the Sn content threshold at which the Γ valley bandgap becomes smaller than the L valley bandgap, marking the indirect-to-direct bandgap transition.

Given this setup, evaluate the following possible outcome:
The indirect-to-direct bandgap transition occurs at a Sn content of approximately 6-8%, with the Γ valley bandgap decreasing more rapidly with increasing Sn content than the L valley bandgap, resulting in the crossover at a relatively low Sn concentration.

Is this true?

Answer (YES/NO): YES